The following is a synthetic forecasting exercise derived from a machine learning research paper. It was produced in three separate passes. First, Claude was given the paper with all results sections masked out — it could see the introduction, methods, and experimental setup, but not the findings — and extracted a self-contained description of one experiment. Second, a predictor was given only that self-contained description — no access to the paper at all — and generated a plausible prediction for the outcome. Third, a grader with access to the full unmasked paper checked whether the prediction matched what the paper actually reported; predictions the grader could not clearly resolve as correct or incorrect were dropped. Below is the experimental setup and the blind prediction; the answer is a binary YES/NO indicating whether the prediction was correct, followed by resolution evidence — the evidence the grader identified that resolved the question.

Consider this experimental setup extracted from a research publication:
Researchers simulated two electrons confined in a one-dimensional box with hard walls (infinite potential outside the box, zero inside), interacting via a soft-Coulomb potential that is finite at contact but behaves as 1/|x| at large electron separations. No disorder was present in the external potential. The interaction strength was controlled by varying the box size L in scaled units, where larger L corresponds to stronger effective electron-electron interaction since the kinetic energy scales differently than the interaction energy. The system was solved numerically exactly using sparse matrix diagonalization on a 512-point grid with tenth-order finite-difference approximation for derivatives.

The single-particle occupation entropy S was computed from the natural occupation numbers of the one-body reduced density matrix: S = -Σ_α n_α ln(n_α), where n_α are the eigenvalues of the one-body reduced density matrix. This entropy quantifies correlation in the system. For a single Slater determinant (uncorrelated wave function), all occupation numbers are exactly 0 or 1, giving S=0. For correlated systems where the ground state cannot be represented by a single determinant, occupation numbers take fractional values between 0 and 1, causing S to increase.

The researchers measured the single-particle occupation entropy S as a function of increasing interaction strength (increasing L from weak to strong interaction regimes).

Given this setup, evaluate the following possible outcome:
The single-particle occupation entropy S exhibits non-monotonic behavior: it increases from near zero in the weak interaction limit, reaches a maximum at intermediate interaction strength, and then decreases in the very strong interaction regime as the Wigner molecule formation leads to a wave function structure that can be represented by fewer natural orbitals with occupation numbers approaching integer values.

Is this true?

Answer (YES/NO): NO